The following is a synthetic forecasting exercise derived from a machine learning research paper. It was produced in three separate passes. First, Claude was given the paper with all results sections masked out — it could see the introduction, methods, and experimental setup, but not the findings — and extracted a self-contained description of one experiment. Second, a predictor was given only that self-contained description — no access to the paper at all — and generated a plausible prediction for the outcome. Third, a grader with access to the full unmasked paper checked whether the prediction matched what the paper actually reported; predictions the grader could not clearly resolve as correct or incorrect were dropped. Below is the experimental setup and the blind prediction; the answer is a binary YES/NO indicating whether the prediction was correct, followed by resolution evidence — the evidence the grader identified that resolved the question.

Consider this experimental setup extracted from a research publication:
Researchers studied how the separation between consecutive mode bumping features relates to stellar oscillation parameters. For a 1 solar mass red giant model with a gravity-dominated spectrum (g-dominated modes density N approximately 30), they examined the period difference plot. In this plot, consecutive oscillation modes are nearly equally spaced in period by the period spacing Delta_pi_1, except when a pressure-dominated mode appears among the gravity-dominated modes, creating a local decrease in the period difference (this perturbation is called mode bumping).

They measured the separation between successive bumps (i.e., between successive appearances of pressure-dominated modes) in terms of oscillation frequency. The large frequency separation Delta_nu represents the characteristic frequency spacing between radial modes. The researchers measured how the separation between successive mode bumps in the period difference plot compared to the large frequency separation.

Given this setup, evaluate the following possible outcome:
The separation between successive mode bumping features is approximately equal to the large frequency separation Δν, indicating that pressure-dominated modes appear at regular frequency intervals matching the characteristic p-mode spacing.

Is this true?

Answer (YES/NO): YES